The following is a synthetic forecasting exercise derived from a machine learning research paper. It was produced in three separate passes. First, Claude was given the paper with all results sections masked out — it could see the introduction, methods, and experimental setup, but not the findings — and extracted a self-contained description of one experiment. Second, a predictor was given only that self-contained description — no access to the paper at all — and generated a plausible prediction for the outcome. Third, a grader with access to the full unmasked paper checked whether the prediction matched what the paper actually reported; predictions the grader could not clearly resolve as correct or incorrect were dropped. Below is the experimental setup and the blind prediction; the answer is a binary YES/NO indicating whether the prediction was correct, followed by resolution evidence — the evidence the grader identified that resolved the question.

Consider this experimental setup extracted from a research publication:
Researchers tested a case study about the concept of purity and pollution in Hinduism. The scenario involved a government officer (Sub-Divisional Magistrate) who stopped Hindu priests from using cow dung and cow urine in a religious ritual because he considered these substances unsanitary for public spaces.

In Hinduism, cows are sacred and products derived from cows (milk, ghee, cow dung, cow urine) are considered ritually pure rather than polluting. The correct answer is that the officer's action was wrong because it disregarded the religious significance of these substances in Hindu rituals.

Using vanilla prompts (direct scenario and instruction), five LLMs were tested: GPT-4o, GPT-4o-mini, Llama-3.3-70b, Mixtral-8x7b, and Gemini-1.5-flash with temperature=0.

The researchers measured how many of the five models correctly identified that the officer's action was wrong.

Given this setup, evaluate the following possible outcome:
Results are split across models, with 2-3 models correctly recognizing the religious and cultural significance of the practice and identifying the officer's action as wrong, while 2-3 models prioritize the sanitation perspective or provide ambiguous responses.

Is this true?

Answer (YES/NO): YES